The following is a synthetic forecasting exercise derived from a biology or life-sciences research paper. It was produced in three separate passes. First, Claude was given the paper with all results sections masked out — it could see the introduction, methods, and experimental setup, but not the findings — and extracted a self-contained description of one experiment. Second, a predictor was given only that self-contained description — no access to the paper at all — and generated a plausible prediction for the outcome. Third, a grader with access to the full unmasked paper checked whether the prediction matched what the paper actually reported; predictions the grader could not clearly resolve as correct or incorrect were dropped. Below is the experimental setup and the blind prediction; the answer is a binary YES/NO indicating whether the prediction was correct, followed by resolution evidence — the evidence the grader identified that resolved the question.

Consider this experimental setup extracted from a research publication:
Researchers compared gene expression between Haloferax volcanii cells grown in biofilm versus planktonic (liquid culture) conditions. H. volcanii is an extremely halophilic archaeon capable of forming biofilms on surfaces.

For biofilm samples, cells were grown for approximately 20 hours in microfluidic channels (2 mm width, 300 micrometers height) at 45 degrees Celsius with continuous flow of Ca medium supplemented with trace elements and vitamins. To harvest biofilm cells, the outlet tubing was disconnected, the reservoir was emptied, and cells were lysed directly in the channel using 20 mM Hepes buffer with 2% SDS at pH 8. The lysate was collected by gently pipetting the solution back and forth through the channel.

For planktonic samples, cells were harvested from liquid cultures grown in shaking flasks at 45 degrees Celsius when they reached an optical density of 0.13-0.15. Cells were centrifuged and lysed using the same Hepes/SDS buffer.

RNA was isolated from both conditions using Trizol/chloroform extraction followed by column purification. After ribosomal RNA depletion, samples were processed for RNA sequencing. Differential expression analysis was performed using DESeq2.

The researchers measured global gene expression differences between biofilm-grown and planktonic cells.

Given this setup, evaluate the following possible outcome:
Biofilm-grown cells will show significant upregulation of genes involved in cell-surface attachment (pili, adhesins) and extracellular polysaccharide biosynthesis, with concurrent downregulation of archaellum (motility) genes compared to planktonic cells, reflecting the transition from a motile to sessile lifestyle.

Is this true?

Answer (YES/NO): NO